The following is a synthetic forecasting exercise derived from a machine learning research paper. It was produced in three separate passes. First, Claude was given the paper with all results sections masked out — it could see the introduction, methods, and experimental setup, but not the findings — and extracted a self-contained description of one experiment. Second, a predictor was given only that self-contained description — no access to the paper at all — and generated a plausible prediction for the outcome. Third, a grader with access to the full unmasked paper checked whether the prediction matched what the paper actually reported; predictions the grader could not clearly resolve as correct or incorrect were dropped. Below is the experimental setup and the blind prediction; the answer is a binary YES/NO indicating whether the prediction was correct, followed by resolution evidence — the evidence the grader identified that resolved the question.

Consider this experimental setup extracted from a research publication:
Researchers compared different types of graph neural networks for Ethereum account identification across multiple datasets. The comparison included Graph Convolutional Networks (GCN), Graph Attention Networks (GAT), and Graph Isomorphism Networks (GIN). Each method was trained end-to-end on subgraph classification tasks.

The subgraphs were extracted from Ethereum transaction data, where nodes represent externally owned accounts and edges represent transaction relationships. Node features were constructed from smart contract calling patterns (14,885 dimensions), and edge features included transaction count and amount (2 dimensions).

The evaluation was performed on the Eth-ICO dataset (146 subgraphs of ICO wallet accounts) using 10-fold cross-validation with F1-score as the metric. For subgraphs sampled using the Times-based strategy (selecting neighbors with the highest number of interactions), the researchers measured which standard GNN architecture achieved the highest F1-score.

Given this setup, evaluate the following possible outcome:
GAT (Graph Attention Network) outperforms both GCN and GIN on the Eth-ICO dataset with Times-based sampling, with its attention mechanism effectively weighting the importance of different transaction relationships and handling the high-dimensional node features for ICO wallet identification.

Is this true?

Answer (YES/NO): YES